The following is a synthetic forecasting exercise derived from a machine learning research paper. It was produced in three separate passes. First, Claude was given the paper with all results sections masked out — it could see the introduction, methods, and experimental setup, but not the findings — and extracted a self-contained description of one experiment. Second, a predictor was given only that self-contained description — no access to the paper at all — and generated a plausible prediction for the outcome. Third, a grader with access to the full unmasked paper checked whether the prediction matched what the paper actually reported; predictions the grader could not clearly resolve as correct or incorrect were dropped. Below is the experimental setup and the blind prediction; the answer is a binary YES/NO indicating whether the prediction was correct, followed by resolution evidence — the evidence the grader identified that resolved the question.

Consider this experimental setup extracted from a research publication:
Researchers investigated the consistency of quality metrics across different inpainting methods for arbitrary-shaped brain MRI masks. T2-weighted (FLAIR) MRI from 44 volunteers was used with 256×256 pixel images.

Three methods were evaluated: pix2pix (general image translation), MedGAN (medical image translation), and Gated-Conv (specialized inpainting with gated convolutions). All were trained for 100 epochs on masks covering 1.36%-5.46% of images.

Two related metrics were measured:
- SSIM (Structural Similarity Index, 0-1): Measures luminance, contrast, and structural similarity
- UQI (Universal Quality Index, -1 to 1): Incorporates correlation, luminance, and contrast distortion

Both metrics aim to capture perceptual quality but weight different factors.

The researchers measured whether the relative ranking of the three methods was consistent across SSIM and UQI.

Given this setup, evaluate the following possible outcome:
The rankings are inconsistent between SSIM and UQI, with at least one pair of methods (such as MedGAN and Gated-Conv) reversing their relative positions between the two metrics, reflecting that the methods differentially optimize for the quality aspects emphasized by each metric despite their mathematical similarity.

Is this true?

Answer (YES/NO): YES